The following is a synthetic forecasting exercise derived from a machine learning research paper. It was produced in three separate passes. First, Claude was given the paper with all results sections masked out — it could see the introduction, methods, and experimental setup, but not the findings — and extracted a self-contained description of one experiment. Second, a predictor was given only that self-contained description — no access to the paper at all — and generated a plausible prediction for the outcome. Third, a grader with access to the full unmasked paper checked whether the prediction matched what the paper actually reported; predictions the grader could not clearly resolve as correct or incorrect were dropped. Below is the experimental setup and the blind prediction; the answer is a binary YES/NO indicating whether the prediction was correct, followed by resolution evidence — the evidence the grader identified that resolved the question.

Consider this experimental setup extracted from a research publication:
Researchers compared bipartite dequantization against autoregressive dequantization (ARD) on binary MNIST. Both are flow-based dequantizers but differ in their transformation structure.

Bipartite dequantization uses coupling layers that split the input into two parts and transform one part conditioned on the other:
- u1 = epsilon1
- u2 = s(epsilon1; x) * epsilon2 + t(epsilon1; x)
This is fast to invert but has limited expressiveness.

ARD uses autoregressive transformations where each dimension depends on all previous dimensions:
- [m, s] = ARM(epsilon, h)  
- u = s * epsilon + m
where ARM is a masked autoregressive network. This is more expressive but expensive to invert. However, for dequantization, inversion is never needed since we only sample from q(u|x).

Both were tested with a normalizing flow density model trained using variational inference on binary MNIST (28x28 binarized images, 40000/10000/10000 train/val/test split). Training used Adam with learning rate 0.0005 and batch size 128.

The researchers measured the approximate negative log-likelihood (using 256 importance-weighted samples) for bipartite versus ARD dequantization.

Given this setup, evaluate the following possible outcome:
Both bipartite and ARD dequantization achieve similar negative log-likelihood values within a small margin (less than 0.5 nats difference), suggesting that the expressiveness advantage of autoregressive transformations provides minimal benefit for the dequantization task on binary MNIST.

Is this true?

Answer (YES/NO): YES